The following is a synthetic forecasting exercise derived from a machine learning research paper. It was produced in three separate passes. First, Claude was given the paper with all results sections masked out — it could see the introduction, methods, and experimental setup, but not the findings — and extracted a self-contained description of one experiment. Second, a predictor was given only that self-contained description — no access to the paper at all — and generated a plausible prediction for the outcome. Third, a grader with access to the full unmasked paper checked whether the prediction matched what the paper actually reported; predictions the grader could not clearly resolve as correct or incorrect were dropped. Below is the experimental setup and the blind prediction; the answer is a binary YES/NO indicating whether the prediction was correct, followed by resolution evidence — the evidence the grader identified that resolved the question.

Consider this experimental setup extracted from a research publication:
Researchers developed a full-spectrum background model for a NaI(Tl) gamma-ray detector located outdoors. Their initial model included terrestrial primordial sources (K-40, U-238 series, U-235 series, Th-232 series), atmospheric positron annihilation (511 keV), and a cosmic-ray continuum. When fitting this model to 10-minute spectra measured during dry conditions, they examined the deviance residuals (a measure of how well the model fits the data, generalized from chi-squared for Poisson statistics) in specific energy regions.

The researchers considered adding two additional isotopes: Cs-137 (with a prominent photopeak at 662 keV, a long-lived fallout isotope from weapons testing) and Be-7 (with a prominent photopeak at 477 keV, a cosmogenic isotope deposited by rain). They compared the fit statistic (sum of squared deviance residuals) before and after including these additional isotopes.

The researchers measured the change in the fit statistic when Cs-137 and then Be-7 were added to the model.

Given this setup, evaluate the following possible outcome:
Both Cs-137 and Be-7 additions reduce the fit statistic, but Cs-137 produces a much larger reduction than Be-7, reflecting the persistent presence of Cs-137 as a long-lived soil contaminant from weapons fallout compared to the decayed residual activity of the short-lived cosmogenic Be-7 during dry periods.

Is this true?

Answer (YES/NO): YES